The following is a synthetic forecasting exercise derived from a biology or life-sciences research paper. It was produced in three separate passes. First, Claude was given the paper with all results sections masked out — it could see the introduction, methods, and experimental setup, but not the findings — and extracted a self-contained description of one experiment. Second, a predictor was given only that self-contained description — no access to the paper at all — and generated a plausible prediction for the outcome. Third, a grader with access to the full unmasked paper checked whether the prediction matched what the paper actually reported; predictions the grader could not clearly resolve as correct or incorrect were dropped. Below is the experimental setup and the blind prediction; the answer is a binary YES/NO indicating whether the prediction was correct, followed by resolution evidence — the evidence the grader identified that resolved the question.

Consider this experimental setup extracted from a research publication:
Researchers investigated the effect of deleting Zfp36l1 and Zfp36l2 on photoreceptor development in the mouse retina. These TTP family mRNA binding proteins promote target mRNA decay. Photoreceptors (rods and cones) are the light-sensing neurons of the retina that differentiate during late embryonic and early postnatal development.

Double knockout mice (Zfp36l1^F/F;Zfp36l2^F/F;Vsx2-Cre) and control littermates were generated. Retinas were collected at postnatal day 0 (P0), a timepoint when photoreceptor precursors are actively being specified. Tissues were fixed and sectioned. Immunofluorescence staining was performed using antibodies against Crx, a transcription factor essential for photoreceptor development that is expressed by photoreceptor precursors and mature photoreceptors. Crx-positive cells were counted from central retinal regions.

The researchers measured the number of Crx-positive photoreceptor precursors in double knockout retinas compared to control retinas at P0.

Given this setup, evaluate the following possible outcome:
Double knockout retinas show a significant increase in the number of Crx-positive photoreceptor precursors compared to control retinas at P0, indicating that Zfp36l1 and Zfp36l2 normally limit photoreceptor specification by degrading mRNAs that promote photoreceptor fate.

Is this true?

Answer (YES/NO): NO